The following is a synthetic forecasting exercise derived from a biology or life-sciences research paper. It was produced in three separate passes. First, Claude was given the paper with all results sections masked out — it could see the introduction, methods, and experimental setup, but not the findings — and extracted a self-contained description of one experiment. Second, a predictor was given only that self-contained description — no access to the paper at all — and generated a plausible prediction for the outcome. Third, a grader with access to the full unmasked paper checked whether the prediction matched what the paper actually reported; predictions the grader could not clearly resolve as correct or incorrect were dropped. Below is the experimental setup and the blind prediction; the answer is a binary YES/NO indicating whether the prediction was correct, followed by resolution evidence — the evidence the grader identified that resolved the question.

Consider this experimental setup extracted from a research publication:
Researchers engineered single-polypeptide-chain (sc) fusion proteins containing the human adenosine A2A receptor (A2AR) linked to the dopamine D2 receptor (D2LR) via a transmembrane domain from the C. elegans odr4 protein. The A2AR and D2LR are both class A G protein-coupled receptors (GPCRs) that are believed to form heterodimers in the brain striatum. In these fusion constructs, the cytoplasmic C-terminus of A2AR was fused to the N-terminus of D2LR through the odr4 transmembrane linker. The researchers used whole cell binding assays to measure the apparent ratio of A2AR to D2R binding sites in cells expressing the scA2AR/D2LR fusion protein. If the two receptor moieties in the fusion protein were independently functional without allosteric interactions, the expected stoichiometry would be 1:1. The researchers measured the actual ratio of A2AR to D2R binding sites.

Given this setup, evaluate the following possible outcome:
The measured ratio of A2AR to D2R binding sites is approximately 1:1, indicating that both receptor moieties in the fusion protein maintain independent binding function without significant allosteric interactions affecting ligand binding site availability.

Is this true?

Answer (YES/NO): NO